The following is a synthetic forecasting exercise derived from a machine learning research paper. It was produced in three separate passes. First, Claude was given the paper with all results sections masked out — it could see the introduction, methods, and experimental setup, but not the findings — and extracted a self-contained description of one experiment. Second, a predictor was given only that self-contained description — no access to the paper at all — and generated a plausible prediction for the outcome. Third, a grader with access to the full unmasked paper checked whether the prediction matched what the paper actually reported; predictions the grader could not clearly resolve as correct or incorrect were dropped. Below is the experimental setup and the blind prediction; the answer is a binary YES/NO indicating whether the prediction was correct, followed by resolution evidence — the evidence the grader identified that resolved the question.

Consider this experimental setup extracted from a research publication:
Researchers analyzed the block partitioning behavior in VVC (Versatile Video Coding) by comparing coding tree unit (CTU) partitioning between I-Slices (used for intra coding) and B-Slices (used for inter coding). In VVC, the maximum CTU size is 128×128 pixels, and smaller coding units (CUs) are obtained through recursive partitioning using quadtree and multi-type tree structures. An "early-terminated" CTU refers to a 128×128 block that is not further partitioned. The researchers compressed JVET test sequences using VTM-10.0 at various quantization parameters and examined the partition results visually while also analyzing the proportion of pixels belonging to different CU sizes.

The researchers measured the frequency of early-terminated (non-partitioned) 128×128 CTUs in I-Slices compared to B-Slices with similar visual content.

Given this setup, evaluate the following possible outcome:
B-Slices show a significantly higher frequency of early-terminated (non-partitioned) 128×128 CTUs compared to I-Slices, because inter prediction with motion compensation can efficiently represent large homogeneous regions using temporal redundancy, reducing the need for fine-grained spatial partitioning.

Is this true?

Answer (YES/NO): YES